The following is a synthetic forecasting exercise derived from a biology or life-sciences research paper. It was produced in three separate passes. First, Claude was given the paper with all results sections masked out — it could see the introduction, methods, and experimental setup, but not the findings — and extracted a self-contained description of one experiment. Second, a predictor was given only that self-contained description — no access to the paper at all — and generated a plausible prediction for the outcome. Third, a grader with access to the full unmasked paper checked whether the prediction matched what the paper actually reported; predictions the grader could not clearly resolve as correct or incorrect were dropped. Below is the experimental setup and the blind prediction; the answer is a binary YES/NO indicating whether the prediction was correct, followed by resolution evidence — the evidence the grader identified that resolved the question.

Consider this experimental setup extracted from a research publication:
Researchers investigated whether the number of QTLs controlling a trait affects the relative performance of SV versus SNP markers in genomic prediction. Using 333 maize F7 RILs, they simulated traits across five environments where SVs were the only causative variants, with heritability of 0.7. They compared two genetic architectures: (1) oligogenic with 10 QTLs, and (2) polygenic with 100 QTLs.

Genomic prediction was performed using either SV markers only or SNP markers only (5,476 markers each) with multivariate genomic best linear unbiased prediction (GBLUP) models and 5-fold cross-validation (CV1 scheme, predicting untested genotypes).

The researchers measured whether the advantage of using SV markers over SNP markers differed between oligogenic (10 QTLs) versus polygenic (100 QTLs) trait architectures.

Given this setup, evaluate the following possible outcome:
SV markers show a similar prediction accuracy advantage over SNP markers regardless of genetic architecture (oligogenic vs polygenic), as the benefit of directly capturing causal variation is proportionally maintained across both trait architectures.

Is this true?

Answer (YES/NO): NO